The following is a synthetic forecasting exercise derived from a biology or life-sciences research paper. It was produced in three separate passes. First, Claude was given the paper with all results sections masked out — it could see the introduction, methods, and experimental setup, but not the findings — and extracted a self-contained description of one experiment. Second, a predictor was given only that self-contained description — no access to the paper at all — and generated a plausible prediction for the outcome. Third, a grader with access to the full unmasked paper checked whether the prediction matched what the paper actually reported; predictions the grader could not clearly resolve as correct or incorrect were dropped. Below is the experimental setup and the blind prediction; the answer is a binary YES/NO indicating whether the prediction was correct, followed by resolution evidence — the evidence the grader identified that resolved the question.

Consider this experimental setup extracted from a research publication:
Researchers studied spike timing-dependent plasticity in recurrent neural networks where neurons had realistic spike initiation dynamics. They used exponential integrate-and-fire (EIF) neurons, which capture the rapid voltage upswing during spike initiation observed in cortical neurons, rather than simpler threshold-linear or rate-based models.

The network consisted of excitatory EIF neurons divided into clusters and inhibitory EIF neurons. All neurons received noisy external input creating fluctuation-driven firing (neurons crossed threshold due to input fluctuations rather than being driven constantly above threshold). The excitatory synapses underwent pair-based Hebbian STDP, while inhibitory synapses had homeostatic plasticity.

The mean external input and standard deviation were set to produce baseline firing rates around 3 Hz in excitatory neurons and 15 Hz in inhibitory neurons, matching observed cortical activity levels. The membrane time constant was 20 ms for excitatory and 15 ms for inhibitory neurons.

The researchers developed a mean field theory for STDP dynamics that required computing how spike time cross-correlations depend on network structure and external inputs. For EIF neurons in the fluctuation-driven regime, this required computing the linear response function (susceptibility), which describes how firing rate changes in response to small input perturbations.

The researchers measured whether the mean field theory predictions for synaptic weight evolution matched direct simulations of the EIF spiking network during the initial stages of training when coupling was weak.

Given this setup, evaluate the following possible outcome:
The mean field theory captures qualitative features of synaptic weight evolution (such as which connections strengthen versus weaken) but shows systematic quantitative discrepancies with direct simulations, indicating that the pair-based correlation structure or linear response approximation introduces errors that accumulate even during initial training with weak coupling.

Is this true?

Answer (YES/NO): NO